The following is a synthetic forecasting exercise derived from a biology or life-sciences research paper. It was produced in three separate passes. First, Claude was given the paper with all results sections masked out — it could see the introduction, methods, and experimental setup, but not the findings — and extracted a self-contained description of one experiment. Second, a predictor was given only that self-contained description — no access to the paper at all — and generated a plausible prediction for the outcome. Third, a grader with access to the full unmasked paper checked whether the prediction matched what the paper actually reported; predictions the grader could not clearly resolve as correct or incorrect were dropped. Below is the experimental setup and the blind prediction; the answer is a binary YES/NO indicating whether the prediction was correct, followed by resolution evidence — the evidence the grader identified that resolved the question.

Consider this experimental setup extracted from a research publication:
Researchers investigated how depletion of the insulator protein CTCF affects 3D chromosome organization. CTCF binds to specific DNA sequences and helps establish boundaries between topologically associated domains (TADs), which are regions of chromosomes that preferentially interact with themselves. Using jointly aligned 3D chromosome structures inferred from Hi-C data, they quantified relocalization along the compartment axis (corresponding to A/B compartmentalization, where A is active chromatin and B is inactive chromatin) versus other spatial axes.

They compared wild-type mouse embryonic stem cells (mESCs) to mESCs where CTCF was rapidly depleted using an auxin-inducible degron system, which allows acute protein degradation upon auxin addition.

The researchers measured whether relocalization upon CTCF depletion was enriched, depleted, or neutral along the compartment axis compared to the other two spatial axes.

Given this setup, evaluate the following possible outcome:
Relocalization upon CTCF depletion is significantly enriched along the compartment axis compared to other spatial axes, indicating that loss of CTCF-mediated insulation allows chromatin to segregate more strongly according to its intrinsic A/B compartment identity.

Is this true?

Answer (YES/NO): NO